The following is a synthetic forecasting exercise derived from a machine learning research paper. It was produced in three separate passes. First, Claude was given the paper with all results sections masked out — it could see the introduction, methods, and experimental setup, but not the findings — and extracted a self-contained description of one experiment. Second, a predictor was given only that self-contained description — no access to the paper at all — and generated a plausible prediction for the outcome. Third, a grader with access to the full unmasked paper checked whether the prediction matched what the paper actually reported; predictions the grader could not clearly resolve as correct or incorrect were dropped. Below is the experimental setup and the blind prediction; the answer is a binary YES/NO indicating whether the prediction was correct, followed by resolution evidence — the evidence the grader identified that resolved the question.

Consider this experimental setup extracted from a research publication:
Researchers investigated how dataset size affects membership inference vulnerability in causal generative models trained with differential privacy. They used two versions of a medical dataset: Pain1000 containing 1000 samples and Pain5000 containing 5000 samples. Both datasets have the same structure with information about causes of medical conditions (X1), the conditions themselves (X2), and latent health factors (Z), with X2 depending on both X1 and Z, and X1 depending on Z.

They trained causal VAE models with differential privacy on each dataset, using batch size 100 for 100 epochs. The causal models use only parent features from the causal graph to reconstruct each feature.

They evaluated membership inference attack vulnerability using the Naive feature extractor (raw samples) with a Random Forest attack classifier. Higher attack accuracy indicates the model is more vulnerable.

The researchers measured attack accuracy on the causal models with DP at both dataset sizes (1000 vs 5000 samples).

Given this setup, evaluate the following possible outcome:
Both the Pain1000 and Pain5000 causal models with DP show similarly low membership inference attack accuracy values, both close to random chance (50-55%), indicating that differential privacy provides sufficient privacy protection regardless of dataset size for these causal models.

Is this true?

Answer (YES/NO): NO